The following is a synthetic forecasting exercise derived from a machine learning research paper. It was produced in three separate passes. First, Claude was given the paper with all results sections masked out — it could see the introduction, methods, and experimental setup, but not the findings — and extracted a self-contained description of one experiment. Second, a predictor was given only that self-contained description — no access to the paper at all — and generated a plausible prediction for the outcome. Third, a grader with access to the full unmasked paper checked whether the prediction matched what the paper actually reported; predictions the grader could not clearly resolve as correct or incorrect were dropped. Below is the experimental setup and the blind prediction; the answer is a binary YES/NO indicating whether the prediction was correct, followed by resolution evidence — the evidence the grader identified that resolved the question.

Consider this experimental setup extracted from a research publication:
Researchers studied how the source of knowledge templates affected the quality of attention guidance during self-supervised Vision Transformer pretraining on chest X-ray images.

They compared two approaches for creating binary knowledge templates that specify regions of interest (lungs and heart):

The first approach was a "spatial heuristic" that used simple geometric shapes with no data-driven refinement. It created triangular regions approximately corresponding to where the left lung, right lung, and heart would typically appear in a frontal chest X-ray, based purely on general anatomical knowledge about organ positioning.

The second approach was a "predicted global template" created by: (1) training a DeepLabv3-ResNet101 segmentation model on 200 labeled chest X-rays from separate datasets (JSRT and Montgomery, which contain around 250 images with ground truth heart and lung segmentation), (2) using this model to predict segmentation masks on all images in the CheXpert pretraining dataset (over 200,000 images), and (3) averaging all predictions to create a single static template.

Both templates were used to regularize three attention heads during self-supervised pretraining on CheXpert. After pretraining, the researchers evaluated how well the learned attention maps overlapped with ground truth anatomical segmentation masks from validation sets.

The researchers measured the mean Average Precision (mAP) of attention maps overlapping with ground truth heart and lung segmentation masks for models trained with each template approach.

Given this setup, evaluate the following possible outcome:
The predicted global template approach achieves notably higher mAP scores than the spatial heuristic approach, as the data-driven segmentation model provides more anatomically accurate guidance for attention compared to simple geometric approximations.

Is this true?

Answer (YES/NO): NO